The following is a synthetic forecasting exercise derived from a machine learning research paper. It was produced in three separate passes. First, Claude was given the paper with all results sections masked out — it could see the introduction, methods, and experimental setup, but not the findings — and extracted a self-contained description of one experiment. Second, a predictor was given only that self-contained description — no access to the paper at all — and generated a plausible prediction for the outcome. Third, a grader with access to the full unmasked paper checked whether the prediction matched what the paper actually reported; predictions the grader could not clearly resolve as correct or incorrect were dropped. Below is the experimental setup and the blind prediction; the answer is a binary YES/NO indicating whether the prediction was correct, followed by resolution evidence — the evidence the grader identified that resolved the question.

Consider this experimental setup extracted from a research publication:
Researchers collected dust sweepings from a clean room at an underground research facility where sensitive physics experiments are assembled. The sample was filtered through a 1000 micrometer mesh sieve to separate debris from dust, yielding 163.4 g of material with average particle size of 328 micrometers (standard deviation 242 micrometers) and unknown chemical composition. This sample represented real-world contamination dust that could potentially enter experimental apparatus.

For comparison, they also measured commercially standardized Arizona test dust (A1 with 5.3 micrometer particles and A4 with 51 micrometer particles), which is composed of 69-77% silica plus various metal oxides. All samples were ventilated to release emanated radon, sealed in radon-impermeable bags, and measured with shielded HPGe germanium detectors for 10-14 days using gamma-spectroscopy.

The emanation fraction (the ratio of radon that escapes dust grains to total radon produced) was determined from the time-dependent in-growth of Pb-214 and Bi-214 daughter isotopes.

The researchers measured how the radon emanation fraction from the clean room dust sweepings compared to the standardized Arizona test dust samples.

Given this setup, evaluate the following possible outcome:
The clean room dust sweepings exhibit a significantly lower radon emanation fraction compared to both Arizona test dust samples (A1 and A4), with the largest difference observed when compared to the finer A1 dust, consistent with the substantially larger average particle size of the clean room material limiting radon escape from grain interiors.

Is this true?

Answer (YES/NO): NO